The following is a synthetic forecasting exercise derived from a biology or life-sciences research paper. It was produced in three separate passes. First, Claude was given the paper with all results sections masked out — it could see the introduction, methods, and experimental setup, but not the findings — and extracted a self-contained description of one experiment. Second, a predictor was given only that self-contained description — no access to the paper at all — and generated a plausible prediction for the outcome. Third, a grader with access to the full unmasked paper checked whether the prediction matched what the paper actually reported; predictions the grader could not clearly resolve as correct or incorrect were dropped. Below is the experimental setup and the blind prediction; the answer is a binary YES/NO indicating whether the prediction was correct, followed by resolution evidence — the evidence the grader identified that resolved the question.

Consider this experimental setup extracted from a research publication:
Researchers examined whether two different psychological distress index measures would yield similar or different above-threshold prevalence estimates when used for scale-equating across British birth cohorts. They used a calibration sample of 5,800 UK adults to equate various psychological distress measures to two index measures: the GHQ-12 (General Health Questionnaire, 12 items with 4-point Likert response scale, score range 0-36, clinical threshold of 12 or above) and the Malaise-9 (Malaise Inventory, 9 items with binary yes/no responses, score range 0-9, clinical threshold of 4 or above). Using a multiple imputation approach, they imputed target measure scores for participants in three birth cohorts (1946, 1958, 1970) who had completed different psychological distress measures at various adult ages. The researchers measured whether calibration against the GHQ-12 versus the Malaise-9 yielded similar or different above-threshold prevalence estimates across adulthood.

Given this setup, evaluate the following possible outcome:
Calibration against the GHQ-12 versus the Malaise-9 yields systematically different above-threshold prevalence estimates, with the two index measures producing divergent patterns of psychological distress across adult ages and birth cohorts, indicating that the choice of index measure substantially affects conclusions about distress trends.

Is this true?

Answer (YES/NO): NO